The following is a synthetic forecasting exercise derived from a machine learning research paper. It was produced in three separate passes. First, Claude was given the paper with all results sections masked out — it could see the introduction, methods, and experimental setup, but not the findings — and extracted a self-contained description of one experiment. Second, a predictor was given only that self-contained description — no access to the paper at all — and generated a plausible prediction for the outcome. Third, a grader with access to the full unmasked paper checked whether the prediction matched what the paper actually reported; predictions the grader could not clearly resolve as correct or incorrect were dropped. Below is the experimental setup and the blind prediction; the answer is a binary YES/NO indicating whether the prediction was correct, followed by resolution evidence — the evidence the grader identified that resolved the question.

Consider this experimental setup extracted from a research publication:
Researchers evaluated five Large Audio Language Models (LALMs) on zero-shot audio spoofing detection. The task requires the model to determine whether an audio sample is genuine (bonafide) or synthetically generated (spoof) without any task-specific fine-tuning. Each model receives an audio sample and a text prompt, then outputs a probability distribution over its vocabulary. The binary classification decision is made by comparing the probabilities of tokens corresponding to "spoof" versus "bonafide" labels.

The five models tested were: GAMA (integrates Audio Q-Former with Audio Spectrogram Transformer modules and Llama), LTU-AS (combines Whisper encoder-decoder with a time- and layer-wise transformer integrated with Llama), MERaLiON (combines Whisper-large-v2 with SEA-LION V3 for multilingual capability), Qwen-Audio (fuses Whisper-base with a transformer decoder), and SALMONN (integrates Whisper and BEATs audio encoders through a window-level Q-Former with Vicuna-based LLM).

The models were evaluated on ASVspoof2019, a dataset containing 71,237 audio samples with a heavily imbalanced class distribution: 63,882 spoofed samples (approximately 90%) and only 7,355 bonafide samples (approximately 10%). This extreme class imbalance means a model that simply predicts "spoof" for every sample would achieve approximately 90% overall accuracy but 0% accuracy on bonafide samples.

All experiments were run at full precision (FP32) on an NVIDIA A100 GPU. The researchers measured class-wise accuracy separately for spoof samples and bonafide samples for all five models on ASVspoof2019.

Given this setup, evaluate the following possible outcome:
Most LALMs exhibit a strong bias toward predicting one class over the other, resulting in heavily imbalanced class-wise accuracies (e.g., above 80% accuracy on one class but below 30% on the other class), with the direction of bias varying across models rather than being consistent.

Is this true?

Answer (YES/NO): YES